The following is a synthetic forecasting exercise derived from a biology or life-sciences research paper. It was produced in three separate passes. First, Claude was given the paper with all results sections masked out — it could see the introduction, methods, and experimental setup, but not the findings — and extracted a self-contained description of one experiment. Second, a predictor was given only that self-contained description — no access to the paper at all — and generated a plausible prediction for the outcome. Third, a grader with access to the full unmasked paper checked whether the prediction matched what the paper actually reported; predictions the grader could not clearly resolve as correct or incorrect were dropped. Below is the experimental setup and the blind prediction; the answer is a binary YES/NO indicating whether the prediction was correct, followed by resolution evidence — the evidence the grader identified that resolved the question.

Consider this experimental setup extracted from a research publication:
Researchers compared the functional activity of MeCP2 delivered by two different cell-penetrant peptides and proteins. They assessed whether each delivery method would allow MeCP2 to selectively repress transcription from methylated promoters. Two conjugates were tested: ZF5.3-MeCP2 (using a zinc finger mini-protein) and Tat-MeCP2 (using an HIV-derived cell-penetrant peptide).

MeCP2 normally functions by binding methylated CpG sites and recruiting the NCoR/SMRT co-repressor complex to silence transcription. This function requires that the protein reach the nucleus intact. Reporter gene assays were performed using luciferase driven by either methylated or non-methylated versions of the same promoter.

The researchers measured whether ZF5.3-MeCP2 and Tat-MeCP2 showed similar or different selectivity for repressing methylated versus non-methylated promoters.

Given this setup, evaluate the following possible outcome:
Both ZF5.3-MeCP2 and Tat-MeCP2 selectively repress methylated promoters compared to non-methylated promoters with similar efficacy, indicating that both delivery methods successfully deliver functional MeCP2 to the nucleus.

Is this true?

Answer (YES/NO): NO